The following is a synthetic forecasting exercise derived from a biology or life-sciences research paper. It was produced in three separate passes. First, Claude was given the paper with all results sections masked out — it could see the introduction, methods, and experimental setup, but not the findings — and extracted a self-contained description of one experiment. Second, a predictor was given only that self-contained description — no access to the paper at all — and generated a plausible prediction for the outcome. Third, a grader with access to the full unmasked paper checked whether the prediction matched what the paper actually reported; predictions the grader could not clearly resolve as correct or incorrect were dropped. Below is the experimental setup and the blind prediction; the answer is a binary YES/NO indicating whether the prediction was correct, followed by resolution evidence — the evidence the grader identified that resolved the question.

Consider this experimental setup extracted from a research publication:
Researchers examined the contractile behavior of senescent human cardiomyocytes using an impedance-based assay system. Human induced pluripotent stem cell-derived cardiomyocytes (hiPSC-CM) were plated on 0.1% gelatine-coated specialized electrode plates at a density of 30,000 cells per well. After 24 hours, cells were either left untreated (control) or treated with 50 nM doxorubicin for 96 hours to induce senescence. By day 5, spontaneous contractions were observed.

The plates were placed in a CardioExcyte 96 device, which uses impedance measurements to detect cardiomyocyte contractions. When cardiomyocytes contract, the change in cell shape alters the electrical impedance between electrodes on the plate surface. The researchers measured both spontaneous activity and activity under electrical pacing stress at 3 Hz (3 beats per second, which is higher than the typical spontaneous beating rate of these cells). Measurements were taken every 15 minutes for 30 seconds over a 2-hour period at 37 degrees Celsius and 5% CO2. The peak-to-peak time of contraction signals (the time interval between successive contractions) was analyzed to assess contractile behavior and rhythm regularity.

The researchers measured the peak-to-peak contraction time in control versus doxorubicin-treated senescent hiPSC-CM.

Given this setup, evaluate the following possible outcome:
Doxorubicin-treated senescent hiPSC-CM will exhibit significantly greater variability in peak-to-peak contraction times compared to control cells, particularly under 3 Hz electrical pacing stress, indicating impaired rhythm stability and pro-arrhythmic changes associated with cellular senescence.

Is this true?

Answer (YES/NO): NO